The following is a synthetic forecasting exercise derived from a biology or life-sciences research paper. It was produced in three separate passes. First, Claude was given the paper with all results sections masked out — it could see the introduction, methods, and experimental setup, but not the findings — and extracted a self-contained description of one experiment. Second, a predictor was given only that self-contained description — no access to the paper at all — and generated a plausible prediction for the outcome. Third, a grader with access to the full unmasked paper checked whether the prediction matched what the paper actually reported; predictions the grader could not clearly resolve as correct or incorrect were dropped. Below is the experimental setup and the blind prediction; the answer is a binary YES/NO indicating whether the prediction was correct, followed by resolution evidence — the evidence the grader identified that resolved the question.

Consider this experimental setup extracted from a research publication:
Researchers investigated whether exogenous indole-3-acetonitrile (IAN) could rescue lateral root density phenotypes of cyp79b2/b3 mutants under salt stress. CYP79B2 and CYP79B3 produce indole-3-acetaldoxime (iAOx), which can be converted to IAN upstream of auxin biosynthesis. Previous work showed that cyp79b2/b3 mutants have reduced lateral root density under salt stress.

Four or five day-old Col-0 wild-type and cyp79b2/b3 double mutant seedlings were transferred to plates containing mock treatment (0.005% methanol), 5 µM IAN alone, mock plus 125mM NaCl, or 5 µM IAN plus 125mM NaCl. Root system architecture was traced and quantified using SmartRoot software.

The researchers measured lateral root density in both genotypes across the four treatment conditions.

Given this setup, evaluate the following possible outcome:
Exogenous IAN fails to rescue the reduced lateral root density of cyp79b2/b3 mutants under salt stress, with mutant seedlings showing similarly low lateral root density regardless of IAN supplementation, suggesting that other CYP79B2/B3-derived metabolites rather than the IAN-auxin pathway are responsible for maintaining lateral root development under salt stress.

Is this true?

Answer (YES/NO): NO